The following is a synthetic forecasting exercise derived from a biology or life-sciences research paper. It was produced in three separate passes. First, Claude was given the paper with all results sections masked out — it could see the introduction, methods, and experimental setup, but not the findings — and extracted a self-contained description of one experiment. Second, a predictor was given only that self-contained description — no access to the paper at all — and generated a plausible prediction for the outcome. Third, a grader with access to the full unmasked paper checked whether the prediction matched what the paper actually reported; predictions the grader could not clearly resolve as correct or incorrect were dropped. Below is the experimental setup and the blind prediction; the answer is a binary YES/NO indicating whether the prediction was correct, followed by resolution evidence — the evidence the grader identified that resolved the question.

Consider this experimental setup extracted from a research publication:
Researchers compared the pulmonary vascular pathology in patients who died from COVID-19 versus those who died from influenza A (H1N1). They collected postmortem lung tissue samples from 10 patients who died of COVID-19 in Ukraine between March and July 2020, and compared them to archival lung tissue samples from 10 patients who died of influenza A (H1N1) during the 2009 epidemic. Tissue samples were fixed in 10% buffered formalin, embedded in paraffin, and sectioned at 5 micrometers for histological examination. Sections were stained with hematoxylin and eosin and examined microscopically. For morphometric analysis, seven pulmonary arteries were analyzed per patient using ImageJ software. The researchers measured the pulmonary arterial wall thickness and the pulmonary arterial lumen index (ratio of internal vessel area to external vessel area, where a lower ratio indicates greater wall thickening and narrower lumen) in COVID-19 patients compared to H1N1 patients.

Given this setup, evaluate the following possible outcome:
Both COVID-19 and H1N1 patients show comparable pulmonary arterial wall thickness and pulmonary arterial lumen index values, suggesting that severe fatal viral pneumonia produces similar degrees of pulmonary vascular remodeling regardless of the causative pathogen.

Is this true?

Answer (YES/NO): NO